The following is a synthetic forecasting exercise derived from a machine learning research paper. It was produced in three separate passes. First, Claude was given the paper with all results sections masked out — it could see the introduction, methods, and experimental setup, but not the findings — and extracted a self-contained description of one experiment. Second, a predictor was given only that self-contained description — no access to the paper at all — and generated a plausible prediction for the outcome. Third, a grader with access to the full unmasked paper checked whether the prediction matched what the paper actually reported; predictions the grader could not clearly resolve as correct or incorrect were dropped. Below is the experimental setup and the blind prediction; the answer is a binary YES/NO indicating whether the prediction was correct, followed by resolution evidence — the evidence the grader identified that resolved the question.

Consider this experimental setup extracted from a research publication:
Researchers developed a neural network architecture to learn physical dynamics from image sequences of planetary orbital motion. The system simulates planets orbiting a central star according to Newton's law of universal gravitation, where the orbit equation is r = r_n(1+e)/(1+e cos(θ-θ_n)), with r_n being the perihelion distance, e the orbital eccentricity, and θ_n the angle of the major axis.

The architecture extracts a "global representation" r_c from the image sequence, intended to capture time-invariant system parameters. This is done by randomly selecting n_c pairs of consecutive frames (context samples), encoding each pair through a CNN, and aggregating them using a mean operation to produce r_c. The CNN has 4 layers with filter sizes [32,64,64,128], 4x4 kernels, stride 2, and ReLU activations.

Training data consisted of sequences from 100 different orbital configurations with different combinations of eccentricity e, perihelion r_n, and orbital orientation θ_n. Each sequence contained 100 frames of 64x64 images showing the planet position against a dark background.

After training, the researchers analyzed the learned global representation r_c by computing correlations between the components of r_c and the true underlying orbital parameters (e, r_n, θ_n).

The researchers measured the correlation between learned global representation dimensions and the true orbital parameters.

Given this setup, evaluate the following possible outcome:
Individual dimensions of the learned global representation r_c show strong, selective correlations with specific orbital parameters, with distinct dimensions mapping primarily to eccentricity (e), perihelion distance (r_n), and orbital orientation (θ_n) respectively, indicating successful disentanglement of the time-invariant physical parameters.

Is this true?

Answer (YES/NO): NO